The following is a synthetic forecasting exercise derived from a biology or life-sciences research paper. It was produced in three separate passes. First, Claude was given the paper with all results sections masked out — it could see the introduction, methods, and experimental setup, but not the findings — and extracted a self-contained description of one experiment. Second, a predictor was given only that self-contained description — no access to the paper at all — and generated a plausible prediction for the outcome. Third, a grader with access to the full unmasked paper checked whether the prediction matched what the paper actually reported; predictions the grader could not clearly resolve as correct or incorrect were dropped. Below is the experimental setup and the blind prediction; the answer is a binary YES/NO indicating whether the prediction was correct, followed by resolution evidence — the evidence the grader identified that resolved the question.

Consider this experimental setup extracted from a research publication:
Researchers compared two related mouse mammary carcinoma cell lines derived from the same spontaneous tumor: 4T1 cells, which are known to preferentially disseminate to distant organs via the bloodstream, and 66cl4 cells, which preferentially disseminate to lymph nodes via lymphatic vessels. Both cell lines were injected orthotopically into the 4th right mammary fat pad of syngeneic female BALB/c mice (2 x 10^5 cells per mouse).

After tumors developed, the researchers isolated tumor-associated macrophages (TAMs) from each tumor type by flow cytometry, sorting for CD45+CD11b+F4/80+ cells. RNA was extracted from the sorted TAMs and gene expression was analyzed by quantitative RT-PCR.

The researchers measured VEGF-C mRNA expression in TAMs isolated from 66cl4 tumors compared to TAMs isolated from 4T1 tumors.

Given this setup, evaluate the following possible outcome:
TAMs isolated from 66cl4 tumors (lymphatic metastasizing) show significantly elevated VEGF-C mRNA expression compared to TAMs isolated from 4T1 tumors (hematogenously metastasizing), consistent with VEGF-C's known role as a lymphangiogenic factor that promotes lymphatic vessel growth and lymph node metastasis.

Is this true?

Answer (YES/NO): YES